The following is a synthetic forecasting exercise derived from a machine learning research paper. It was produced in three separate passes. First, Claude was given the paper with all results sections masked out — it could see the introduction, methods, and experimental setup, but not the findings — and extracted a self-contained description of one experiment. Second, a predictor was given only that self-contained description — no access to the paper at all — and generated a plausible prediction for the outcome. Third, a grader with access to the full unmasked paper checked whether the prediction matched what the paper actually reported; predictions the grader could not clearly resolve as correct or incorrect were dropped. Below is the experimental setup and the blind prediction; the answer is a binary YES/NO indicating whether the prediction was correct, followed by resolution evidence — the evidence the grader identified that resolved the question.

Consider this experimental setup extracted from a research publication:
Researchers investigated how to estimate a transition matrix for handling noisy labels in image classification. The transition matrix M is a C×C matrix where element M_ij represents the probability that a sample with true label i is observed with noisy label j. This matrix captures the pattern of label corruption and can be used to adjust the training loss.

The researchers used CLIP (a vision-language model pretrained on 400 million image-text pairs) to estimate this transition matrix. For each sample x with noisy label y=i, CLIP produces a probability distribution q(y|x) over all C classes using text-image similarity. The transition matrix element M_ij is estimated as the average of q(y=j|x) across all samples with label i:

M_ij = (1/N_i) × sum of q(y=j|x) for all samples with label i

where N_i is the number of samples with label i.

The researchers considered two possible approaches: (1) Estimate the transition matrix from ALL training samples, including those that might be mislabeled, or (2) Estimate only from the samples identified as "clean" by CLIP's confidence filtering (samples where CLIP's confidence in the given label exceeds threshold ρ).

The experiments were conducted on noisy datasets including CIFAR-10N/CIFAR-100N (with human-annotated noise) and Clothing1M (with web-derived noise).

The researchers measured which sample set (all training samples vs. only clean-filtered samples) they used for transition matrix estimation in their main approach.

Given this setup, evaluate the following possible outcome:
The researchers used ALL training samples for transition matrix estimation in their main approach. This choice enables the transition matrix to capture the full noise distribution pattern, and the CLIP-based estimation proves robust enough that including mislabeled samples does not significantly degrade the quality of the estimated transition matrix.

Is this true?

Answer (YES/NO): YES